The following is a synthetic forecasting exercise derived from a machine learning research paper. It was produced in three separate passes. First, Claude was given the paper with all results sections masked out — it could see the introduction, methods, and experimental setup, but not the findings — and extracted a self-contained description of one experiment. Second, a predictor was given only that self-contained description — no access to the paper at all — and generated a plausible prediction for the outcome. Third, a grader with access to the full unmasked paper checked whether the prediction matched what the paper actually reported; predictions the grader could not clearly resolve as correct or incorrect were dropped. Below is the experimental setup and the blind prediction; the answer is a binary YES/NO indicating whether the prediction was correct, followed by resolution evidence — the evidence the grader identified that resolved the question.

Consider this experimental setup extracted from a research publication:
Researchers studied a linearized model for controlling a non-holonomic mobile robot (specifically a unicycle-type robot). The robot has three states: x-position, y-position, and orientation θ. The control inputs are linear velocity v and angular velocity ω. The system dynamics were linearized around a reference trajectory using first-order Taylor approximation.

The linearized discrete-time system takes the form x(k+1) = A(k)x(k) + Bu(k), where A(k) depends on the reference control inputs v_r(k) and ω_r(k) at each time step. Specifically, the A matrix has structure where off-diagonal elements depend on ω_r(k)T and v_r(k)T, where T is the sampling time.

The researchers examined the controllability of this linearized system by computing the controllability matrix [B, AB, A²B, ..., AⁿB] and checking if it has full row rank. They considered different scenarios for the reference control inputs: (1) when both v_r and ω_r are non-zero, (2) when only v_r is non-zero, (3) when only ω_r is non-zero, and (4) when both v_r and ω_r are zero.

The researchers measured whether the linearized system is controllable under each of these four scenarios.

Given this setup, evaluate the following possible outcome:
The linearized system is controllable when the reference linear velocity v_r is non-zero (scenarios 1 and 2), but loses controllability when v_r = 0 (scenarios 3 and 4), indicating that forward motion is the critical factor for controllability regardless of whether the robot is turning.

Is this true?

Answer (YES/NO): NO